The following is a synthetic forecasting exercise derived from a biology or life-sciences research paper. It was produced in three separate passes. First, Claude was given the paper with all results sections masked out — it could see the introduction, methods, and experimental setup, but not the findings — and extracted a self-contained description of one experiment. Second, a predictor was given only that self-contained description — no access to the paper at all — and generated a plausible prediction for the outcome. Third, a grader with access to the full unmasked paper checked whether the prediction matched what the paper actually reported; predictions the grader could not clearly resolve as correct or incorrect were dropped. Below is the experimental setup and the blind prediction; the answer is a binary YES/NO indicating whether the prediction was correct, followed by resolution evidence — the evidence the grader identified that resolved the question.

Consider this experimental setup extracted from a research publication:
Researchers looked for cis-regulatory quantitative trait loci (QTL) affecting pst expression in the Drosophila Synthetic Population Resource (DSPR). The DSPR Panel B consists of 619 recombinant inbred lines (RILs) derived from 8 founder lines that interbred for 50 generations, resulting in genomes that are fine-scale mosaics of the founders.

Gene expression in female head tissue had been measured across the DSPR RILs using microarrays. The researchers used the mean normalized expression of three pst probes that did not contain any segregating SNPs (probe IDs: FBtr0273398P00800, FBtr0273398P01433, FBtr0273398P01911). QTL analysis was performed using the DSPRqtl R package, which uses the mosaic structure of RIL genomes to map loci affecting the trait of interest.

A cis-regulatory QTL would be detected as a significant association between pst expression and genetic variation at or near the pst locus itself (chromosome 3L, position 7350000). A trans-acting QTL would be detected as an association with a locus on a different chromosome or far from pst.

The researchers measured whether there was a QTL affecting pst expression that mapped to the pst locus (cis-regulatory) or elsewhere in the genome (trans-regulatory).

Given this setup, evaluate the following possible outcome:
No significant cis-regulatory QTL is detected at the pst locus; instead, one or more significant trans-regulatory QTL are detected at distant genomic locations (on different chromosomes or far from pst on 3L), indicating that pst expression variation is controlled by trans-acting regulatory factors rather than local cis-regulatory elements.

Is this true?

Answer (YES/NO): NO